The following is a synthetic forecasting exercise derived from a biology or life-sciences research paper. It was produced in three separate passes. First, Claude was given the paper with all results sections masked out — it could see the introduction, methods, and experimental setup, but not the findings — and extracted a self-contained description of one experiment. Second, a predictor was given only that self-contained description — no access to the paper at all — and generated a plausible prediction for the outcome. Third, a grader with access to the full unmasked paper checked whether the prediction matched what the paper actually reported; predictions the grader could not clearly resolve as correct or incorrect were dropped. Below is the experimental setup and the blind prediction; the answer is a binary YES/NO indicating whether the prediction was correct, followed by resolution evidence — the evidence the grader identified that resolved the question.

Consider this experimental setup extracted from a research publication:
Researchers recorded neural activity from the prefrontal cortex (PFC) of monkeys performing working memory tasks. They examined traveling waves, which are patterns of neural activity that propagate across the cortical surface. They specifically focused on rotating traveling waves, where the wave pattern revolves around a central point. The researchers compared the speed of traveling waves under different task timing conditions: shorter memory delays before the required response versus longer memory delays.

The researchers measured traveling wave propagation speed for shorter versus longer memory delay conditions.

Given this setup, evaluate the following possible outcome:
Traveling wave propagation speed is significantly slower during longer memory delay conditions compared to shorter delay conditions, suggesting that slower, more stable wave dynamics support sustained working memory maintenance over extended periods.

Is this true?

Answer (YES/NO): YES